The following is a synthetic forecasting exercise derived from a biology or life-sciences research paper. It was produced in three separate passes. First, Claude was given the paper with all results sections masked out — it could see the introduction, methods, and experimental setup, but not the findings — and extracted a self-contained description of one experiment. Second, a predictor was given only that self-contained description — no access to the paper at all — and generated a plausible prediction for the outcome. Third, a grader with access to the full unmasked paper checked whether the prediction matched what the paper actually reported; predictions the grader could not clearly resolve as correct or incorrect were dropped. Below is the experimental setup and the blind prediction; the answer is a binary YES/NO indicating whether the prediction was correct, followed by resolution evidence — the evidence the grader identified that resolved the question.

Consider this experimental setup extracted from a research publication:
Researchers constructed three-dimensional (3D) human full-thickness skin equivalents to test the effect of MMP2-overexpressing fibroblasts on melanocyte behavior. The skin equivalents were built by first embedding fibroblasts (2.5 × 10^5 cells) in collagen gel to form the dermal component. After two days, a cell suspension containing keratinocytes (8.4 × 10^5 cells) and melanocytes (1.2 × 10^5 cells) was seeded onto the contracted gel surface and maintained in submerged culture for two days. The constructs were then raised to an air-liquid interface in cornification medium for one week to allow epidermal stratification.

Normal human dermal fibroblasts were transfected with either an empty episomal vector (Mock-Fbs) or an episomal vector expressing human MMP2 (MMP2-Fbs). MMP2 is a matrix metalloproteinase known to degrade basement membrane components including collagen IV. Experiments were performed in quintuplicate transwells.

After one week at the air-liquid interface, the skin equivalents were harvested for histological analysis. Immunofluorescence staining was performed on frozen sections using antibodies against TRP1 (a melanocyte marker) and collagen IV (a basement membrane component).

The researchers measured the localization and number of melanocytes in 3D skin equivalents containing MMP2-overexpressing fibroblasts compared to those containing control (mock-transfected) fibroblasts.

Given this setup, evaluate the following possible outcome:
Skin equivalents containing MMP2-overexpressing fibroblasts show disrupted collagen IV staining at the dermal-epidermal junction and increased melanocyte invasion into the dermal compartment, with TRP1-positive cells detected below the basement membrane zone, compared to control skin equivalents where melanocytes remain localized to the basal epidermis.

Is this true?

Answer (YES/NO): NO